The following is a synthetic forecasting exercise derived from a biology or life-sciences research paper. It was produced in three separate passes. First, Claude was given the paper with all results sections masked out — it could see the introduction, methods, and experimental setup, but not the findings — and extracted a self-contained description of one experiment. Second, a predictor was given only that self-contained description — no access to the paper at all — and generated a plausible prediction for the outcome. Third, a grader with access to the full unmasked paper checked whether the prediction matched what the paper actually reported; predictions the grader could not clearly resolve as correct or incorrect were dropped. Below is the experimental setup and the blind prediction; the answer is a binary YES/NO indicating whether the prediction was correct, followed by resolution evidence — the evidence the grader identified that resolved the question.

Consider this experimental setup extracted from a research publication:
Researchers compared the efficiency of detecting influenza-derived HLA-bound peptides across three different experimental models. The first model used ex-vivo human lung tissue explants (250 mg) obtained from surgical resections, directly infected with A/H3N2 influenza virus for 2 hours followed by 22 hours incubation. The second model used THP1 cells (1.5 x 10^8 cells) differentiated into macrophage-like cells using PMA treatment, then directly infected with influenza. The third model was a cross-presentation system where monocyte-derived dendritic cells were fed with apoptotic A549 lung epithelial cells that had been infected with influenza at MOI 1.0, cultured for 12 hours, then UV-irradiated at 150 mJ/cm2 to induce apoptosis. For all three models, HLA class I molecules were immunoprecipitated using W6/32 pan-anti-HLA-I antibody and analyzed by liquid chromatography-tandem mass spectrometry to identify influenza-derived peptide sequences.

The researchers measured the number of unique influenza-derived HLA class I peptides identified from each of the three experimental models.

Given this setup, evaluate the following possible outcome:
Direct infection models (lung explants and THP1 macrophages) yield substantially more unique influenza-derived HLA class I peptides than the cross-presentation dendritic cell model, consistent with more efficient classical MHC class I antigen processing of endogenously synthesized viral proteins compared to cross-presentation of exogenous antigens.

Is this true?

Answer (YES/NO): YES